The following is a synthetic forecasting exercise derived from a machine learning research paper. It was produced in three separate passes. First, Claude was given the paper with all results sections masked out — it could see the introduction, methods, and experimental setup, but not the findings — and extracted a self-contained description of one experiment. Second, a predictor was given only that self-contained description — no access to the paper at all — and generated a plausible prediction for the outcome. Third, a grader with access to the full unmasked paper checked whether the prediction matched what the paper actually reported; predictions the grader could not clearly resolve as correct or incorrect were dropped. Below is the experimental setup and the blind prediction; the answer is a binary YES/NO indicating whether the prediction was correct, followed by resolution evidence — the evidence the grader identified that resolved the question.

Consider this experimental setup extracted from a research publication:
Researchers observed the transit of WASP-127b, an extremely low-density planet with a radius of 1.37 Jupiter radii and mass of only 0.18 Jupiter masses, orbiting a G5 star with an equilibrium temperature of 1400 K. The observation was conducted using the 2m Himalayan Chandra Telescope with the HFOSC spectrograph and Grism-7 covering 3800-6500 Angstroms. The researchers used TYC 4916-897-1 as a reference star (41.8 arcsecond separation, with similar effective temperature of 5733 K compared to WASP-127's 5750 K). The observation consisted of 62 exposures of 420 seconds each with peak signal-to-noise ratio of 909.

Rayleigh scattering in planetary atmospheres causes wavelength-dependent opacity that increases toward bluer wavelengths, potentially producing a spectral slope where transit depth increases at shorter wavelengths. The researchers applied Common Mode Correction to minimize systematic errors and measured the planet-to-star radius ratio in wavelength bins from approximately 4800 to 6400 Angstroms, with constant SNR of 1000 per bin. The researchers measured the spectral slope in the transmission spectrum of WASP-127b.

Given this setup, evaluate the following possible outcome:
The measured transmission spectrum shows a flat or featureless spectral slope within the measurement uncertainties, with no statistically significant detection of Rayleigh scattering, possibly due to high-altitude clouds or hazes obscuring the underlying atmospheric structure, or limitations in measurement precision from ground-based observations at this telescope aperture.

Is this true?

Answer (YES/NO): NO